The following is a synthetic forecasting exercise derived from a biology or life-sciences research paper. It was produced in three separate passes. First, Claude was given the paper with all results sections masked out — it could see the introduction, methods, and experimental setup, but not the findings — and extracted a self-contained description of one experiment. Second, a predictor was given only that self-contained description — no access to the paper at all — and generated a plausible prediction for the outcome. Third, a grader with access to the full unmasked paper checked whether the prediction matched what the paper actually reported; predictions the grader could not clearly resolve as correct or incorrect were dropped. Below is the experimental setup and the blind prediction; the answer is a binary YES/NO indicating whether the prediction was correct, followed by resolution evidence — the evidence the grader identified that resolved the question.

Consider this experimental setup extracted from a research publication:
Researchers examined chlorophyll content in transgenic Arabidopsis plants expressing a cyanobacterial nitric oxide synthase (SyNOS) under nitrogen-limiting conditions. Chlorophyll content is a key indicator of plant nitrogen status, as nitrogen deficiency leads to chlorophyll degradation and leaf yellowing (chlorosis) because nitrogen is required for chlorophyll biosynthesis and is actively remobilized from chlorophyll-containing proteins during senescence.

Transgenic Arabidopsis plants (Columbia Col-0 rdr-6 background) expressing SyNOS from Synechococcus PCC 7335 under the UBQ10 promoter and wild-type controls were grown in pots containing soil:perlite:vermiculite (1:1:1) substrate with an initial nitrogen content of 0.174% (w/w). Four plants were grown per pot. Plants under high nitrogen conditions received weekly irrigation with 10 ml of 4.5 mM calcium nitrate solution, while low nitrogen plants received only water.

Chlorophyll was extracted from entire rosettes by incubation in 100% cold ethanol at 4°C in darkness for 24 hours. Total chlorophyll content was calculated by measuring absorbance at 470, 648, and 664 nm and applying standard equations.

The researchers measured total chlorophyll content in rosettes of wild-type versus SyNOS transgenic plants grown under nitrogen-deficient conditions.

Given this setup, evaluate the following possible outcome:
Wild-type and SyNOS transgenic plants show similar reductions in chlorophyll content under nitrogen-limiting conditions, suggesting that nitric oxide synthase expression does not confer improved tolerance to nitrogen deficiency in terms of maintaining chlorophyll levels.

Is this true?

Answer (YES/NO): NO